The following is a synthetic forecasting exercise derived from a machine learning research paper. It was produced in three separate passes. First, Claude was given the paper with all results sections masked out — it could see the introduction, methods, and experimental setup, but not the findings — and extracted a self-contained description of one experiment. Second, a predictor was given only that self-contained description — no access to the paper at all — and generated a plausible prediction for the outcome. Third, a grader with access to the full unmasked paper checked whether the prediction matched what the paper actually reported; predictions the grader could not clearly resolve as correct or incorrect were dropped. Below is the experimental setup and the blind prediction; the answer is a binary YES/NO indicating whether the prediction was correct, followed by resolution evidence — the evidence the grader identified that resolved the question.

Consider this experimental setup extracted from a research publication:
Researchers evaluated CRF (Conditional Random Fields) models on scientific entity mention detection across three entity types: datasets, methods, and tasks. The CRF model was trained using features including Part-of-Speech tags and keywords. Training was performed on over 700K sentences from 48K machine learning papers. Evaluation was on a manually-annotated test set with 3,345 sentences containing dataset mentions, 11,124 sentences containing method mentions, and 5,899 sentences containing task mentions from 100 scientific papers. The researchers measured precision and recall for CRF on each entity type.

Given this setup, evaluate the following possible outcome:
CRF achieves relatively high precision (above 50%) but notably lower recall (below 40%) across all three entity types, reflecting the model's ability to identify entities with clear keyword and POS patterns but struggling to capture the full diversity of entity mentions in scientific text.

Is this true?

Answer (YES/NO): NO